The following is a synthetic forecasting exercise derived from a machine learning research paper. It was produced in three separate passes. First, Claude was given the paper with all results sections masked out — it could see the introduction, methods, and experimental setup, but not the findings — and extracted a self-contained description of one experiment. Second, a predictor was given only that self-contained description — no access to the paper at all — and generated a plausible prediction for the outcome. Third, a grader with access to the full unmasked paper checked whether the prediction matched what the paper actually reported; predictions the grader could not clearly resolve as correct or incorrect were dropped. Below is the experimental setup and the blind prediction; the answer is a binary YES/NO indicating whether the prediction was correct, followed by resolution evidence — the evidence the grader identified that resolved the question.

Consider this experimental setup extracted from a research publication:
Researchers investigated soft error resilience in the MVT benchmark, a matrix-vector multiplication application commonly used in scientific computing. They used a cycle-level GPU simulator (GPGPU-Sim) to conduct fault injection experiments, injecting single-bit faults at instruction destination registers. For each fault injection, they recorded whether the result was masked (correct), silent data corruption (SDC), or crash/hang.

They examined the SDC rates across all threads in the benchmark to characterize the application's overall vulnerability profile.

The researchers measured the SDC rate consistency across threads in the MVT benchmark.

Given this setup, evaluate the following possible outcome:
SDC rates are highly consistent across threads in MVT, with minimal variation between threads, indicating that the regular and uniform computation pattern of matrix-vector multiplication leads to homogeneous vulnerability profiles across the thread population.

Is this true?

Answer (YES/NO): YES